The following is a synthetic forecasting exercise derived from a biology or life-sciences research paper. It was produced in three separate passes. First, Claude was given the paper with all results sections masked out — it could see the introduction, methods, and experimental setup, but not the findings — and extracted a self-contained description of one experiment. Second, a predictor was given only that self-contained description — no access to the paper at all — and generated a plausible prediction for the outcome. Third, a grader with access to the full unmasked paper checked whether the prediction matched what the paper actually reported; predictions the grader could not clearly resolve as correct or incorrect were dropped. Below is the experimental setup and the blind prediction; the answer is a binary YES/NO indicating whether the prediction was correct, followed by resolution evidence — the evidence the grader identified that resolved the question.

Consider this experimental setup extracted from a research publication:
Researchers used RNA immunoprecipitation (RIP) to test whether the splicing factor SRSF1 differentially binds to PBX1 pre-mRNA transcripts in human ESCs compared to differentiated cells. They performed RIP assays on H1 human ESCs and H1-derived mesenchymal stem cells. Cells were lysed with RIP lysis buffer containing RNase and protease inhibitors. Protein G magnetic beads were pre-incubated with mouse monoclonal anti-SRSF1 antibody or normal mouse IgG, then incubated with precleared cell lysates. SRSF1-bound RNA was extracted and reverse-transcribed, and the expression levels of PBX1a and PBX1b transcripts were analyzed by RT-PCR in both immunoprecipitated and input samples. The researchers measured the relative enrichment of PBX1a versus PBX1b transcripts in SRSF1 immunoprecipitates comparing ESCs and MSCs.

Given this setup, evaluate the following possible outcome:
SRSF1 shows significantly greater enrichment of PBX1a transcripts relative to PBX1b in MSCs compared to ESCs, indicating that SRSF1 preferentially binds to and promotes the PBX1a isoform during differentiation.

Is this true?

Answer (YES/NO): NO